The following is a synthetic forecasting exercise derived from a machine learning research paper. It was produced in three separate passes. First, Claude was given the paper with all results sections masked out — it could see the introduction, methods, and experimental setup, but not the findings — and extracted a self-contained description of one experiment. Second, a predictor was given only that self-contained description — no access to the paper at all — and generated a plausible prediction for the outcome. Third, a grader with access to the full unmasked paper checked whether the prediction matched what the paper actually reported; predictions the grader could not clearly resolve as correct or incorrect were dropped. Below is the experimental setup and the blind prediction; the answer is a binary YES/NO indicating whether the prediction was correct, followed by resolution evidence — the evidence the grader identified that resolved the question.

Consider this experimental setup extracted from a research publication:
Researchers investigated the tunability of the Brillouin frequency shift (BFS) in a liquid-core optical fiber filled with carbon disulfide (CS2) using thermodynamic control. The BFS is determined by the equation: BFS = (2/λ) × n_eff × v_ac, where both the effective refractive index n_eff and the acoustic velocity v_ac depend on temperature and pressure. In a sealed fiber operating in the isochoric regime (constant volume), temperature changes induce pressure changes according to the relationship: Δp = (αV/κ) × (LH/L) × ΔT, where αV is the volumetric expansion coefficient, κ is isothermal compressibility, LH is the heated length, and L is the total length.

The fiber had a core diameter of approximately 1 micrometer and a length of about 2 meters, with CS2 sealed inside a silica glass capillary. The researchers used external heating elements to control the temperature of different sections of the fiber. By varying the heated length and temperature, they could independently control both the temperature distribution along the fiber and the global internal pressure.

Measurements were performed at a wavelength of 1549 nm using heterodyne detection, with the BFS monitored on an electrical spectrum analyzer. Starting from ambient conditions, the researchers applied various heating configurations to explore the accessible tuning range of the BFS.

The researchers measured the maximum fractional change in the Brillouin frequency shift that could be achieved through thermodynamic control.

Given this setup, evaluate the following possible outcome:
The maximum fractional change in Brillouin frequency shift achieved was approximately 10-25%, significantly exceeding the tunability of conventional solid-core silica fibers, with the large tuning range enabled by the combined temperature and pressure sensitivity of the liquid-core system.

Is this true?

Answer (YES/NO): NO